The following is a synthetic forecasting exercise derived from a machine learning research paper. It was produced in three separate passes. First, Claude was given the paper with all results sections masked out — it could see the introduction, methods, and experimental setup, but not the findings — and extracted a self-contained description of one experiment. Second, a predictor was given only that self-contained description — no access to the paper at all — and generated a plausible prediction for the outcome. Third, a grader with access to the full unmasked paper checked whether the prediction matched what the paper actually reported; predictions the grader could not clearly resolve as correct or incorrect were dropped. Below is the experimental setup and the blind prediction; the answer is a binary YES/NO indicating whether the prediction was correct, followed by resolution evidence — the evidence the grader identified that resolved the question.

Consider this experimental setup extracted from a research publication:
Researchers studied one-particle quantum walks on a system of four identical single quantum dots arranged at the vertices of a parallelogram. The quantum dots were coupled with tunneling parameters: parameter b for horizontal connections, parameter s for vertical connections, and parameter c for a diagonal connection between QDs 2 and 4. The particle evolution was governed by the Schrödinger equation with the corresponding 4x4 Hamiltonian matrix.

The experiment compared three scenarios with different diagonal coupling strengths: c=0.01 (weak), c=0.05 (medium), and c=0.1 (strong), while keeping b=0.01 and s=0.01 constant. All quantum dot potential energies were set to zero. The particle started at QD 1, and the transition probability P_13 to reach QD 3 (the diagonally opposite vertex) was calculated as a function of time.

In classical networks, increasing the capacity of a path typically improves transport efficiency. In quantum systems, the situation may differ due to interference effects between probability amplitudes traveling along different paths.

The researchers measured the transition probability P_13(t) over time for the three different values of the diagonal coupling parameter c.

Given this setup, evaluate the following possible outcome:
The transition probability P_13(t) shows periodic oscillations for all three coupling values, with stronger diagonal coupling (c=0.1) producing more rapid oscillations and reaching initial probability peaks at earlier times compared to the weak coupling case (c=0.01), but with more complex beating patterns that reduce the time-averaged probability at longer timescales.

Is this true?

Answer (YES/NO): NO